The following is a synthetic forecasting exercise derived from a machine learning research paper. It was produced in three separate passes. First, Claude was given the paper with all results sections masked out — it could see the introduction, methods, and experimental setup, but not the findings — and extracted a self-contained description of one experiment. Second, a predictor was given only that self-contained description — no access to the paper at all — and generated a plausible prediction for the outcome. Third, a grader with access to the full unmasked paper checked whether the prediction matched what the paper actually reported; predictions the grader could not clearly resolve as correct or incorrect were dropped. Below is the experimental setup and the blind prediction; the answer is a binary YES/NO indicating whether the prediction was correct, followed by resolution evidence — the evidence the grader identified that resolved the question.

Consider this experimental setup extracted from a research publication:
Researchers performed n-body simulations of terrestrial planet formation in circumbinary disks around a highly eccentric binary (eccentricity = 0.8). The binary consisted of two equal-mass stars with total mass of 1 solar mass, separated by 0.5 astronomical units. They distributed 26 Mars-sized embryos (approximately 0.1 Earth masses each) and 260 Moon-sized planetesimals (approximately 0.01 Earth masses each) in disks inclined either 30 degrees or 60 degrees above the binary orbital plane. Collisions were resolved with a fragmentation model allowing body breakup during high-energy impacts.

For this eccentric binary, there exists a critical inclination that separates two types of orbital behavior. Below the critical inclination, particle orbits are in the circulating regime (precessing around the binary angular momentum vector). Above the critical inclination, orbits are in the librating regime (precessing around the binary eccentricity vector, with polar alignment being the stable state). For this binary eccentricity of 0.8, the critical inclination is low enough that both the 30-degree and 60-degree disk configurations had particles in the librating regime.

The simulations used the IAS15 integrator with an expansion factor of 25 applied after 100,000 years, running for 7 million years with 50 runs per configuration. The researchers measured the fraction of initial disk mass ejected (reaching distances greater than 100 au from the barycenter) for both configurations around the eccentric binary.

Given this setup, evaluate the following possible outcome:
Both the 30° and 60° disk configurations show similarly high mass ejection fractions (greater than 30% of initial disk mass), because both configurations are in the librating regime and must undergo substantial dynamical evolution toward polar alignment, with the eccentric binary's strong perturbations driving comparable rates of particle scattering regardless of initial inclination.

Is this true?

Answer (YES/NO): NO